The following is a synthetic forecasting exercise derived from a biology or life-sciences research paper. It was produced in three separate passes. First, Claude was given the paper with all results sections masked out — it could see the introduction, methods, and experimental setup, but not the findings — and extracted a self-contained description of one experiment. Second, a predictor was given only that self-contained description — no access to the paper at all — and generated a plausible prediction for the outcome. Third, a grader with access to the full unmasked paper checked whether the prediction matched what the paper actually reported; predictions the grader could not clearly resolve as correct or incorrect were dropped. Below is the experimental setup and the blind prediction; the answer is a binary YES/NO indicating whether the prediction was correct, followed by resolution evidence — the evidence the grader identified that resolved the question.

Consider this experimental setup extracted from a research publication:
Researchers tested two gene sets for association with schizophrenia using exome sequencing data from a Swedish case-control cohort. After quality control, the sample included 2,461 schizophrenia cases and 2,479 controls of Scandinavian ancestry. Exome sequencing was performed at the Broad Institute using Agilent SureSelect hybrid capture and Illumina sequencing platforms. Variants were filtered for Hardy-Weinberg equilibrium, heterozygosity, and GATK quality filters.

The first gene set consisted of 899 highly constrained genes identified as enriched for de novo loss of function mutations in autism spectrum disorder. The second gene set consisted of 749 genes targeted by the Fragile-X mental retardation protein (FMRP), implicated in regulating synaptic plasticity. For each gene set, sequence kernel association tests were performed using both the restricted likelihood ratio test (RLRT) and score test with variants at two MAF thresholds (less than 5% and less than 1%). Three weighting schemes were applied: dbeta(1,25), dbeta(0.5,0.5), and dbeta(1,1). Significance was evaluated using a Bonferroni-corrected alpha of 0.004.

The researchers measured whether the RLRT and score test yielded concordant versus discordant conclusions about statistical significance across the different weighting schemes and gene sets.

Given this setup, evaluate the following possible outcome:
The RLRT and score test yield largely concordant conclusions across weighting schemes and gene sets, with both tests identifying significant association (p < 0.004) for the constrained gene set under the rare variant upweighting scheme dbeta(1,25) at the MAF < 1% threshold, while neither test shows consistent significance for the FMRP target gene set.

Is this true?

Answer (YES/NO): NO